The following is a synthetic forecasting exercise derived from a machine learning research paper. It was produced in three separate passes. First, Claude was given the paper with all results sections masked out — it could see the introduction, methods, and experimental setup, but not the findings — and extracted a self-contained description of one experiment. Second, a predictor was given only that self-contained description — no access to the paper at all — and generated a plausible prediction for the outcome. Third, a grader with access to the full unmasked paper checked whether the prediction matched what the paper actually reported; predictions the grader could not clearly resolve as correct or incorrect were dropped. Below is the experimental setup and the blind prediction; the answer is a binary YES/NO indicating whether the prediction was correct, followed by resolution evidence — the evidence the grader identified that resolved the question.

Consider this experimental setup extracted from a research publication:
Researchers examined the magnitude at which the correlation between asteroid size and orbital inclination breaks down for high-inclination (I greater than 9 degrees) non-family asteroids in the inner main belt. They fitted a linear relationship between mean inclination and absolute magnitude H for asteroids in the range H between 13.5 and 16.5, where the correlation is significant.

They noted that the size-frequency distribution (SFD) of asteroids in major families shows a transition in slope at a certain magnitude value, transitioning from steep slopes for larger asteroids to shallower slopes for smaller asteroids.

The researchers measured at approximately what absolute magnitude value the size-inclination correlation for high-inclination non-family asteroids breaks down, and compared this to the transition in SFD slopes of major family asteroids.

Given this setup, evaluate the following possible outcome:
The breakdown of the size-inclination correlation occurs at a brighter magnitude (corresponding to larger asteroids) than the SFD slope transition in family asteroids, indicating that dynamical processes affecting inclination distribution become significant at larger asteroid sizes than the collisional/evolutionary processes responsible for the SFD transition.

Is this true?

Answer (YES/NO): NO